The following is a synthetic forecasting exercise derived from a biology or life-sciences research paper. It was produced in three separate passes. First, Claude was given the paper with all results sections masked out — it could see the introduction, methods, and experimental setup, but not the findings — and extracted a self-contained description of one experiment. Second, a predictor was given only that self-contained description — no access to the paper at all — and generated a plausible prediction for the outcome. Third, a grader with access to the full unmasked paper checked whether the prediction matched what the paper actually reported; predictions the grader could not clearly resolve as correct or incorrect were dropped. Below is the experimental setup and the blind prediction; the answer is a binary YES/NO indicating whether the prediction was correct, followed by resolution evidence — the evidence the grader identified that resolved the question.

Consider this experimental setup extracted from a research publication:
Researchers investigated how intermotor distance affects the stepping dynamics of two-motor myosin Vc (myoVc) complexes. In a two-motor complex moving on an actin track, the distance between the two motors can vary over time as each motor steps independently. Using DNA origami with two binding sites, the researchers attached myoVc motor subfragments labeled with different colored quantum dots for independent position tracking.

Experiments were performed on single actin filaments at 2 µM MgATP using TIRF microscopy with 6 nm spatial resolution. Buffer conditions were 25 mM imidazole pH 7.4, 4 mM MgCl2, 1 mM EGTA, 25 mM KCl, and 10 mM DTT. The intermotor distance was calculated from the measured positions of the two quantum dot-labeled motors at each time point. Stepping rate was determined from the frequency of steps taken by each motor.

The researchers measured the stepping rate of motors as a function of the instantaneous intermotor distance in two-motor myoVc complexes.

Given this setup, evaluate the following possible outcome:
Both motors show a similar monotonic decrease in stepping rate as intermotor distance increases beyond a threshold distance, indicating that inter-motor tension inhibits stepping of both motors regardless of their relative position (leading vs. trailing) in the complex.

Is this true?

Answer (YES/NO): NO